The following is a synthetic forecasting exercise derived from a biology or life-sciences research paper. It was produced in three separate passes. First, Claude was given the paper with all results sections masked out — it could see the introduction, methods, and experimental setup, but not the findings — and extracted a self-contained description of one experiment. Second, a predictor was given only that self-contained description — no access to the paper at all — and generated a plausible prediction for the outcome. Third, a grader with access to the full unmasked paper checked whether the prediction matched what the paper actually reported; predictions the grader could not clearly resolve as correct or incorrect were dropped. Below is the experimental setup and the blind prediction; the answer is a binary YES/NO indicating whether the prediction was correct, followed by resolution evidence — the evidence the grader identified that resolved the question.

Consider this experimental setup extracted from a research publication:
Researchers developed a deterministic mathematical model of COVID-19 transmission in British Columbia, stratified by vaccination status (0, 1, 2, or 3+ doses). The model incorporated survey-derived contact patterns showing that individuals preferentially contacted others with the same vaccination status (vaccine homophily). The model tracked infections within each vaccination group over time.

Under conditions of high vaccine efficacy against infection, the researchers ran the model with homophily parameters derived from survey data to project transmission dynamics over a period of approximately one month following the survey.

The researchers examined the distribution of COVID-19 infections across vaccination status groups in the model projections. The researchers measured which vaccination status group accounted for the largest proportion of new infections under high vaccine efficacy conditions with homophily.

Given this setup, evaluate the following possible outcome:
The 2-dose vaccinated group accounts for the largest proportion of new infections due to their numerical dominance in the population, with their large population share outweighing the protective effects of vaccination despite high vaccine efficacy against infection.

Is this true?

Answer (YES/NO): NO